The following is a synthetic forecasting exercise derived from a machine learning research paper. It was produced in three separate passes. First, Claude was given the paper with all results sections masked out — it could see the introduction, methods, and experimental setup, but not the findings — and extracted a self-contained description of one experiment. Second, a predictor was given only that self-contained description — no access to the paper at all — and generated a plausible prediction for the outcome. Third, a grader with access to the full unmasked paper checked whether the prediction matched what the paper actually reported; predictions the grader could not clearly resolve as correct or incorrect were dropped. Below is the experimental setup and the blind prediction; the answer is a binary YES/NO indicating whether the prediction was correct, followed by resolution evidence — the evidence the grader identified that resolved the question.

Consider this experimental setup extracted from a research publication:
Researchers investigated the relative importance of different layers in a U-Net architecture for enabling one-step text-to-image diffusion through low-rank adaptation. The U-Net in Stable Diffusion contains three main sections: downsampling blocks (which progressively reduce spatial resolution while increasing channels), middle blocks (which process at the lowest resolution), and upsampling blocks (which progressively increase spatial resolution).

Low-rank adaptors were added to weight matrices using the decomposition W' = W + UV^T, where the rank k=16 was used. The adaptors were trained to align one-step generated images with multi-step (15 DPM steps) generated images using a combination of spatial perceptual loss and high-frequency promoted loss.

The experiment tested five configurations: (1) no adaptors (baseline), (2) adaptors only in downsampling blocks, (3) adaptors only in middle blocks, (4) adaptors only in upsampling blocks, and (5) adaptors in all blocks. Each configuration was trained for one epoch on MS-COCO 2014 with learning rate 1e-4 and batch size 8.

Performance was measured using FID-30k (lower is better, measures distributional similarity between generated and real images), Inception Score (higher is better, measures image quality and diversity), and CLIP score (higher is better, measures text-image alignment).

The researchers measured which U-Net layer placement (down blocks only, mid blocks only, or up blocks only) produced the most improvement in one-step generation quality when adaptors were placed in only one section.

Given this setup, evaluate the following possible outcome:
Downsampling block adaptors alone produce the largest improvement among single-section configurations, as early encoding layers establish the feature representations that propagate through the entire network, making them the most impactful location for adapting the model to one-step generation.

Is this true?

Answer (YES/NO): NO